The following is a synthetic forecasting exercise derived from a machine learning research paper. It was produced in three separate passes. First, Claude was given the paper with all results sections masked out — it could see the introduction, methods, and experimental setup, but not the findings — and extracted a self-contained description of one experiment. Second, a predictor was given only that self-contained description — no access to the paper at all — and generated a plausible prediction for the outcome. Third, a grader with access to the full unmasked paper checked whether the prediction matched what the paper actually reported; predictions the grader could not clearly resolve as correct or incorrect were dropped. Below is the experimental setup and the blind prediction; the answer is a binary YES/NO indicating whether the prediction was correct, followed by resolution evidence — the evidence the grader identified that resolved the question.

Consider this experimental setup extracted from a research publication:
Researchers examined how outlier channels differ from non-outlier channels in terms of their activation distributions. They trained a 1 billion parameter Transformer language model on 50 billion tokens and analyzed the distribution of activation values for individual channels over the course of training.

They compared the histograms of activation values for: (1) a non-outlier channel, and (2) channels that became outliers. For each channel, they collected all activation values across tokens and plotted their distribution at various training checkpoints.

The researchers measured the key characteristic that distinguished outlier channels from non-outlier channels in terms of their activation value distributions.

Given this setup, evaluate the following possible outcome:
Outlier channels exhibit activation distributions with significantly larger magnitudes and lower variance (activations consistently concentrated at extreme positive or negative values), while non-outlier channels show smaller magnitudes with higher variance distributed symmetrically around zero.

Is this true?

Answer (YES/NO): NO